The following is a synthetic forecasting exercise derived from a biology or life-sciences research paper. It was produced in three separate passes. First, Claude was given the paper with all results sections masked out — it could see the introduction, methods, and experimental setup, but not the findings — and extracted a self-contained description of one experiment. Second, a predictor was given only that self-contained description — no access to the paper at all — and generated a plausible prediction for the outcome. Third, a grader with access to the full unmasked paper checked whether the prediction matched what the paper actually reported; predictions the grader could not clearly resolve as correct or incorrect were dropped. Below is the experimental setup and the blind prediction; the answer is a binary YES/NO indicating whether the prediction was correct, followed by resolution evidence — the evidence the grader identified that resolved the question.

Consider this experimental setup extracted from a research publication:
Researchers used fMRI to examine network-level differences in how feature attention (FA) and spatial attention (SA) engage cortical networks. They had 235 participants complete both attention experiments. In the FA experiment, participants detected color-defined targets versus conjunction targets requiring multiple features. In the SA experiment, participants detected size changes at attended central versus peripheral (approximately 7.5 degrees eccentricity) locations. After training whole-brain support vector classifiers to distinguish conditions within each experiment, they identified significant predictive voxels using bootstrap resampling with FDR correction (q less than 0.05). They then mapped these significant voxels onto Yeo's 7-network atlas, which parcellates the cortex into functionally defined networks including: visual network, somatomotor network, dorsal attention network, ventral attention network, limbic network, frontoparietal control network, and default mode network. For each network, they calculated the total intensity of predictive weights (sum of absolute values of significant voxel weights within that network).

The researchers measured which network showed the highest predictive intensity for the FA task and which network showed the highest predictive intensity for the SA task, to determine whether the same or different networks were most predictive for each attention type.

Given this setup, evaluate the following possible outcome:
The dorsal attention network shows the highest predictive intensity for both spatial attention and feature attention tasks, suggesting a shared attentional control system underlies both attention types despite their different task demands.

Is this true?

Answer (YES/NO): NO